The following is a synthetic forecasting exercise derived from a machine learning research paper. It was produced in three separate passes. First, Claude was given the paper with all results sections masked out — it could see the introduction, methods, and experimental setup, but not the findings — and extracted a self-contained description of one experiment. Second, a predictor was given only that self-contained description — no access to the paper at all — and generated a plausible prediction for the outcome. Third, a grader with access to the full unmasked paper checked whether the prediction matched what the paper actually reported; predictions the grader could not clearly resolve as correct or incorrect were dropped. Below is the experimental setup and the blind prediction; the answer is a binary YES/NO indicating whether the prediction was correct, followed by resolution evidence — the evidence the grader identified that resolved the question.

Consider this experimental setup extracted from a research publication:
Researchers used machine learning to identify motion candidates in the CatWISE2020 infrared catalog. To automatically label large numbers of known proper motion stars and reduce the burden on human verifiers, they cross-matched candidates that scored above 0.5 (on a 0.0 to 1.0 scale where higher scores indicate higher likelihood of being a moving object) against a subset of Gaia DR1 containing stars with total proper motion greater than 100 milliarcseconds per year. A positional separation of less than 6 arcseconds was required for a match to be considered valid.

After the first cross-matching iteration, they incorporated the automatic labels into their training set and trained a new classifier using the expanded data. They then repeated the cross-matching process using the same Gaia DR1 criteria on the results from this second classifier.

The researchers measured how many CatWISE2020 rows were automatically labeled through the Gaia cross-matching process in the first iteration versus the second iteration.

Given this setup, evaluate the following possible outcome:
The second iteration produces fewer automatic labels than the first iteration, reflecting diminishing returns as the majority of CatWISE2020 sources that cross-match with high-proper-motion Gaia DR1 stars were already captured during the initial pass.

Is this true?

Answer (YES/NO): NO